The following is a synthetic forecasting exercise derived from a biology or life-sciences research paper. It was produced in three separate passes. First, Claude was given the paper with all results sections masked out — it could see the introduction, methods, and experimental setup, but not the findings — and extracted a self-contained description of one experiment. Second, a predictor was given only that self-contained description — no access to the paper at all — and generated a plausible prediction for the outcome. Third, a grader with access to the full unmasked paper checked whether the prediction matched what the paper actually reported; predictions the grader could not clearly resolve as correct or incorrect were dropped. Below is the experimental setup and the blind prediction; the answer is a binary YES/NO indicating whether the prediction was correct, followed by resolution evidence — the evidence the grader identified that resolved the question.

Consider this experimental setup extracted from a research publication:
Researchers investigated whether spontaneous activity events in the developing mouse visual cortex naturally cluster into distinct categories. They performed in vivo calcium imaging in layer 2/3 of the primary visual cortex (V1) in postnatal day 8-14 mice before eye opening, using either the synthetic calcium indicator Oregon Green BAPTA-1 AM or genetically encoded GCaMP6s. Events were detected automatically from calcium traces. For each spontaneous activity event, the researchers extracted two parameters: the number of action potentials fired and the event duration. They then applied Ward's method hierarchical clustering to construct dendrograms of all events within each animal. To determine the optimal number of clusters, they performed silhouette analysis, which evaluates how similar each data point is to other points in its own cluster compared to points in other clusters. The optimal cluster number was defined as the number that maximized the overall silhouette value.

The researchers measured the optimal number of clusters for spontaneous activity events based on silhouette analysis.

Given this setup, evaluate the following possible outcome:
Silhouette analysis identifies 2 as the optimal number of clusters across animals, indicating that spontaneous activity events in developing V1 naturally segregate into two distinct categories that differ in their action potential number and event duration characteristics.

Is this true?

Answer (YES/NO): YES